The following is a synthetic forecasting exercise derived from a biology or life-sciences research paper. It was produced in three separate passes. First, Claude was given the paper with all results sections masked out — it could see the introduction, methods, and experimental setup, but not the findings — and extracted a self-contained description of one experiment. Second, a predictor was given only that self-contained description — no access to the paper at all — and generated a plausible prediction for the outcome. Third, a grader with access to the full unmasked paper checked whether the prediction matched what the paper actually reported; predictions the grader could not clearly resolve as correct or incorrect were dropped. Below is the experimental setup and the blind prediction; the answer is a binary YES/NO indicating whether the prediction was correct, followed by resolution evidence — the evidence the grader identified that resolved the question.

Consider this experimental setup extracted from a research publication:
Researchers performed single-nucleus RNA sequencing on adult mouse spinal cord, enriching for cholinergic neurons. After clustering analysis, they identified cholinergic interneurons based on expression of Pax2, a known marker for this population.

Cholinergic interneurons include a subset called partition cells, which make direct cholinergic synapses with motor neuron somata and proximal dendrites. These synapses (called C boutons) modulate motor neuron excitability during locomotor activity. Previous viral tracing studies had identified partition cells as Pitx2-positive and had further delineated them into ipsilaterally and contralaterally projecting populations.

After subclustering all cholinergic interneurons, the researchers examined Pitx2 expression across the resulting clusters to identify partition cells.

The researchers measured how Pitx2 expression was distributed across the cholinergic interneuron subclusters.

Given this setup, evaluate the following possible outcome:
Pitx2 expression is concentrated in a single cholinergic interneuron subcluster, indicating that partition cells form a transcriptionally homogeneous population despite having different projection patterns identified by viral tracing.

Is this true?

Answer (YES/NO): NO